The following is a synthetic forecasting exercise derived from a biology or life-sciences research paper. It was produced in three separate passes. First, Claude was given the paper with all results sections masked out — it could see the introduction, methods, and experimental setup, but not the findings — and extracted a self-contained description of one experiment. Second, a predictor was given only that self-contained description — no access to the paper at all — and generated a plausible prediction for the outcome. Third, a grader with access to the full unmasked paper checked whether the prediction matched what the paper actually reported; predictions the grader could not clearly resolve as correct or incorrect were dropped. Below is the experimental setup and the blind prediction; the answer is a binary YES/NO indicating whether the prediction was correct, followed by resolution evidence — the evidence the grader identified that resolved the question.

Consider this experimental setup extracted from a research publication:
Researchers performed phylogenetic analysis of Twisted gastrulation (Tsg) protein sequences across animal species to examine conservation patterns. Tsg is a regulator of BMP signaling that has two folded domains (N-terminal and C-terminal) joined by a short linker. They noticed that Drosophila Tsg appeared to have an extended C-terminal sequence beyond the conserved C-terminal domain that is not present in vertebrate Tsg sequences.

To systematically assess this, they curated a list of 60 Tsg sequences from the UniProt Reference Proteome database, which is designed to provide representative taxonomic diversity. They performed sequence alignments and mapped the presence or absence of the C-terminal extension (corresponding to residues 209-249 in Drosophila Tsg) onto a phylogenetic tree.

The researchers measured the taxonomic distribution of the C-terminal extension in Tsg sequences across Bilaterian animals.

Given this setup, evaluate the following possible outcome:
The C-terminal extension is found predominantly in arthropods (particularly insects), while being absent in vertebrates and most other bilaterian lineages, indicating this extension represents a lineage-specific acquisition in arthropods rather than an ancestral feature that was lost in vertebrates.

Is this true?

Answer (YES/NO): NO